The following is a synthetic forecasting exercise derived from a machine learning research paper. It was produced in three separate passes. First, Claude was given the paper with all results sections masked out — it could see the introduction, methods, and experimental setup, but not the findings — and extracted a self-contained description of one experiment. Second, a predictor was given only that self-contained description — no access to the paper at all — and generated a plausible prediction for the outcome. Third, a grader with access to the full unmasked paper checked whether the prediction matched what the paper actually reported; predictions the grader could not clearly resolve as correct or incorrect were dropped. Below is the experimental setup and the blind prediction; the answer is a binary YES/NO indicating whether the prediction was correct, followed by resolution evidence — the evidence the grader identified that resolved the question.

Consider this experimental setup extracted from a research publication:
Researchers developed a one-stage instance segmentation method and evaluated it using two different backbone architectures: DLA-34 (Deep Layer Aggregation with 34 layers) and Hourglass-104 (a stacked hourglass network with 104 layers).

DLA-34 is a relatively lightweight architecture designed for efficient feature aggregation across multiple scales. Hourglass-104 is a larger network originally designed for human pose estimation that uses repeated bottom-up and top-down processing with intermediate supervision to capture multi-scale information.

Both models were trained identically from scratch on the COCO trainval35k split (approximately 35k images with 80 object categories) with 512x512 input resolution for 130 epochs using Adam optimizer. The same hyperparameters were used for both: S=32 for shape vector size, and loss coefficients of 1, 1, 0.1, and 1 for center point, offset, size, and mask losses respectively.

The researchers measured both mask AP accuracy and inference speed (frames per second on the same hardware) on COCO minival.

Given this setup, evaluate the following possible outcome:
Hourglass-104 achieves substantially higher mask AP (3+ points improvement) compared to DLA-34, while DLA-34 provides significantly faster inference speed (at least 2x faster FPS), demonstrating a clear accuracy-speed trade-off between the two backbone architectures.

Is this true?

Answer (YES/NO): NO